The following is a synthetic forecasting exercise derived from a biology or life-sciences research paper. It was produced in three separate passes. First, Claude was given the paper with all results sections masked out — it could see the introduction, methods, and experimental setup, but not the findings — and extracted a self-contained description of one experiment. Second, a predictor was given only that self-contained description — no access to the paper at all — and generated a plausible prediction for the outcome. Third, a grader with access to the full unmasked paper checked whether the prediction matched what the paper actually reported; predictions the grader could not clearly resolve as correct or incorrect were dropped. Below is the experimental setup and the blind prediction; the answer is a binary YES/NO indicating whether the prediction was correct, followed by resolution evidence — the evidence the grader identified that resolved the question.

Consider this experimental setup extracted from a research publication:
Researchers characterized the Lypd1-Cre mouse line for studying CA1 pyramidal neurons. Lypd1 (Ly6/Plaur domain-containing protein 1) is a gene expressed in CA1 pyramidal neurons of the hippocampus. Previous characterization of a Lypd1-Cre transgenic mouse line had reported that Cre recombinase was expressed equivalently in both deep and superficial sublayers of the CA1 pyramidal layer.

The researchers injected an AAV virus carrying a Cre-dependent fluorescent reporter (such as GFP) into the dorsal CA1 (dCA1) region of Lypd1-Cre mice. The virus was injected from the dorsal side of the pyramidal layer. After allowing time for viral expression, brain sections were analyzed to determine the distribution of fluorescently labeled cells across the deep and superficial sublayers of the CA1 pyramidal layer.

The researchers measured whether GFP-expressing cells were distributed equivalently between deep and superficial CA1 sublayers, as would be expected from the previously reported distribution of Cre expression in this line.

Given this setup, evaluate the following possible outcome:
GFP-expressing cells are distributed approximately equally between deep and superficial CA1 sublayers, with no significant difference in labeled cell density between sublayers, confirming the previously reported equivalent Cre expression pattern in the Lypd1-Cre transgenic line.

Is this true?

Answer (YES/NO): NO